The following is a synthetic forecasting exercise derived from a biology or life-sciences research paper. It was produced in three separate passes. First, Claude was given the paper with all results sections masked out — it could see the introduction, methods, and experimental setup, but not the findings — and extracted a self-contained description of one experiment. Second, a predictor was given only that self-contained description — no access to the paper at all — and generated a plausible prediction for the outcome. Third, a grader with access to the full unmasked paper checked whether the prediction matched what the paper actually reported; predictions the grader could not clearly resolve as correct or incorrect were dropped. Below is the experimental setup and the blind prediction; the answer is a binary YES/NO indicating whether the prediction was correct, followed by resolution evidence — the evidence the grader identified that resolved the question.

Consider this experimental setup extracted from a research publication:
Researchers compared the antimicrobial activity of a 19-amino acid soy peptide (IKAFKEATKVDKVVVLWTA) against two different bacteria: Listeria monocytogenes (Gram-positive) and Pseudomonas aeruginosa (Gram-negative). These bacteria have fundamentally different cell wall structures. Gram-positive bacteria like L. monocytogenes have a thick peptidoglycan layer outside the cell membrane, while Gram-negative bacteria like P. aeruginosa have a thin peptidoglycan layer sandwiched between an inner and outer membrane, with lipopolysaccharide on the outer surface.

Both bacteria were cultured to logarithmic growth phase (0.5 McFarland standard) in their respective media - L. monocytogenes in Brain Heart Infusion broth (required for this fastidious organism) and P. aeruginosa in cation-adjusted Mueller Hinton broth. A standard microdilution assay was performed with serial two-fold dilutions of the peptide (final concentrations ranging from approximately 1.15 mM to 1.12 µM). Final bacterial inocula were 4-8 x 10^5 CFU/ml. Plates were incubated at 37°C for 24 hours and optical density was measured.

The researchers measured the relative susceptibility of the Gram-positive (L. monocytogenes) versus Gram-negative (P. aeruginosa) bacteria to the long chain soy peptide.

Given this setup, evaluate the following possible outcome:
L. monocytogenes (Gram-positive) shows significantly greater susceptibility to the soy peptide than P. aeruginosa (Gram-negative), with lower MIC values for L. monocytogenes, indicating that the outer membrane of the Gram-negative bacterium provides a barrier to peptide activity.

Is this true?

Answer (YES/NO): NO